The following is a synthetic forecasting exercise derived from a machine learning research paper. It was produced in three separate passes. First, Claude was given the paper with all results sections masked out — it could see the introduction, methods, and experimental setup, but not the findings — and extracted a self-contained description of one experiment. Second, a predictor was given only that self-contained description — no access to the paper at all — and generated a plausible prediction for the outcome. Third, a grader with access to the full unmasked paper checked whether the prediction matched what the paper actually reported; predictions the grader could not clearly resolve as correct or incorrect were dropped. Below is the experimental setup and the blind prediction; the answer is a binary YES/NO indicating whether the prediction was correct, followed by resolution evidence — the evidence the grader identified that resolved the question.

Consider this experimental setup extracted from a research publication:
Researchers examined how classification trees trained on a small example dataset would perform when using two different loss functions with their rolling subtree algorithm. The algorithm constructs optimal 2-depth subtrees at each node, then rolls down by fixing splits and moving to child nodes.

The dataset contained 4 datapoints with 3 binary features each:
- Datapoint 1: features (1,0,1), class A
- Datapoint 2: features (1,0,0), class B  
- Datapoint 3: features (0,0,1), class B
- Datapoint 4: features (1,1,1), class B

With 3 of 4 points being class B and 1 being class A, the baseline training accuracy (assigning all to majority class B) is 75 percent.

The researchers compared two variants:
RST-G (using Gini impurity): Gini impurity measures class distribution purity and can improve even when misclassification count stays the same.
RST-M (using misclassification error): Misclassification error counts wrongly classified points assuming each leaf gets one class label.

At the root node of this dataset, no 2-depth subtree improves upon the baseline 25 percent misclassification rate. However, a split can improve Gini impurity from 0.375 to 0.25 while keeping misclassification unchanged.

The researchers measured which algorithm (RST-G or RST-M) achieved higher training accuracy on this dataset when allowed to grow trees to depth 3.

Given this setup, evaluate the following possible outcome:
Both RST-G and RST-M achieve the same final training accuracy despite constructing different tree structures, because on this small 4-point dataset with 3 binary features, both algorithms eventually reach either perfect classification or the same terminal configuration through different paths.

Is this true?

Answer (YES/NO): NO